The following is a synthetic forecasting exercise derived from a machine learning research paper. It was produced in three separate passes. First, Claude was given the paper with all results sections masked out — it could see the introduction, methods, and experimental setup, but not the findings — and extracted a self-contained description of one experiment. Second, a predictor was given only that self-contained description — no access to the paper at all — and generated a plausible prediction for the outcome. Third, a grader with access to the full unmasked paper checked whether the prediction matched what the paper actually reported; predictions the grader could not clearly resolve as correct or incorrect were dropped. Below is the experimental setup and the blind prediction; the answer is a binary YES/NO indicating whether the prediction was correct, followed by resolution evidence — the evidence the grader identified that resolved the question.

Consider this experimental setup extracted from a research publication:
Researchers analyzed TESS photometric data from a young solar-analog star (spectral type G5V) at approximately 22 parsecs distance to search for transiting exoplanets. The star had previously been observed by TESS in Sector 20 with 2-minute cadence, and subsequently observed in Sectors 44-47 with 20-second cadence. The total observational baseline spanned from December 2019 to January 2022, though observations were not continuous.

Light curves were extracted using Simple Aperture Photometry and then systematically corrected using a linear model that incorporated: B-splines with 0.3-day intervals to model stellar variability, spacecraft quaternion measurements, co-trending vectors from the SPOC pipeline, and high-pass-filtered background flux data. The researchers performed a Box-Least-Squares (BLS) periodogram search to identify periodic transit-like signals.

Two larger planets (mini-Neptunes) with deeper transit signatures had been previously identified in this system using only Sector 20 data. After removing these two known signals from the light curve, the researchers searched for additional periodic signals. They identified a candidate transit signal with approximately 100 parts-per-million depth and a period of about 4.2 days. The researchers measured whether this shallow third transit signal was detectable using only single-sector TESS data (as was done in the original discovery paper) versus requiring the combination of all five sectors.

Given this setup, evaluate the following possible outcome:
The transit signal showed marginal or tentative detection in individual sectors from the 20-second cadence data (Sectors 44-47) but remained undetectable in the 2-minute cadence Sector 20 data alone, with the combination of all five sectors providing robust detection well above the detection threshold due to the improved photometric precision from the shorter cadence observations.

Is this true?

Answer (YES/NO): NO